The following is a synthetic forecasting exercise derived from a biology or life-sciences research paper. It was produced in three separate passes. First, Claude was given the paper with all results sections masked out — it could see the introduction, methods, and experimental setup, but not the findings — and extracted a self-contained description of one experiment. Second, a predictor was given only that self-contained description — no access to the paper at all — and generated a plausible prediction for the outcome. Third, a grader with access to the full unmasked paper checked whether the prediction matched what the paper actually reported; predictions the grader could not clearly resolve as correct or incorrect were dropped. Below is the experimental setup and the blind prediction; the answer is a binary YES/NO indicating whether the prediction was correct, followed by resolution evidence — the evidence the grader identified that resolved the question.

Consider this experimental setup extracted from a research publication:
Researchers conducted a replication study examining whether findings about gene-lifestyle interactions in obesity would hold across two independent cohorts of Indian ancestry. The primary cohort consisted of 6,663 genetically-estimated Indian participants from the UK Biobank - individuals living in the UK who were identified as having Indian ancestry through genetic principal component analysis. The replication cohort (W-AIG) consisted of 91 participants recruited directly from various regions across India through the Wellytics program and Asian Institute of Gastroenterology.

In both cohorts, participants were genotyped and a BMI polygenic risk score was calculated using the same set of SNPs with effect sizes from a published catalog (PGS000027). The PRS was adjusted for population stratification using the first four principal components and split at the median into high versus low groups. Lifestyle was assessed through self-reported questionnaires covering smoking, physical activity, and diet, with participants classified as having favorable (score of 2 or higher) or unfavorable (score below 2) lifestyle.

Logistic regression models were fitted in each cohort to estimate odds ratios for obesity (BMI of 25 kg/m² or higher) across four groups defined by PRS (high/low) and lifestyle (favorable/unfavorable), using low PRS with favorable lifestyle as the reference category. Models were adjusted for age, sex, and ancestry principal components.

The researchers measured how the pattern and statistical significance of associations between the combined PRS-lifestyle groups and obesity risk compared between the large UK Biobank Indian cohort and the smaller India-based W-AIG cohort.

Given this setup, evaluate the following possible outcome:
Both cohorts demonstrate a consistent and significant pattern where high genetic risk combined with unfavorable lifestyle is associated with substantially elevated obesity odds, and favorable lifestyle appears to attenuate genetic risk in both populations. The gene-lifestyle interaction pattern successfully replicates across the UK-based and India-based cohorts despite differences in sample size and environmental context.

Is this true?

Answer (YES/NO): YES